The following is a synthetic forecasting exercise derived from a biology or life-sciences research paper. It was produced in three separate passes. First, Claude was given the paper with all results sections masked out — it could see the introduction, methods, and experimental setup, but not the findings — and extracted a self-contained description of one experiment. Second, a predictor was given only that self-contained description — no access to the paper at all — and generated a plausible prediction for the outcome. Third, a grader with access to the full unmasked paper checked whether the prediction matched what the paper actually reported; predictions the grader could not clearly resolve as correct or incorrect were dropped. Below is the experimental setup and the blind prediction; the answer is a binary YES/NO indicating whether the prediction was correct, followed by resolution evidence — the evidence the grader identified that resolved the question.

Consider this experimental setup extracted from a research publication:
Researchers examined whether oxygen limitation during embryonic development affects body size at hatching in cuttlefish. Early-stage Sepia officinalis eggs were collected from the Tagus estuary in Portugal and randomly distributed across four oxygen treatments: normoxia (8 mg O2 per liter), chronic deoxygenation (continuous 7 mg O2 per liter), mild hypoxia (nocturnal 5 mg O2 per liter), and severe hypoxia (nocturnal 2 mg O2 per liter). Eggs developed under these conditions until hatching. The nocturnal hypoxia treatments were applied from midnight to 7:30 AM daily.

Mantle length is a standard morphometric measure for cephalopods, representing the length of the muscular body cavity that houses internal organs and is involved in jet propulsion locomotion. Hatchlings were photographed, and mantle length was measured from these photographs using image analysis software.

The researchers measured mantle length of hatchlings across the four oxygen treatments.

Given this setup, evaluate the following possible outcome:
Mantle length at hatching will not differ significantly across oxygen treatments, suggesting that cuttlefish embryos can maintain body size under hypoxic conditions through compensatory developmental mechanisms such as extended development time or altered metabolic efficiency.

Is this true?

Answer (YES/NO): NO